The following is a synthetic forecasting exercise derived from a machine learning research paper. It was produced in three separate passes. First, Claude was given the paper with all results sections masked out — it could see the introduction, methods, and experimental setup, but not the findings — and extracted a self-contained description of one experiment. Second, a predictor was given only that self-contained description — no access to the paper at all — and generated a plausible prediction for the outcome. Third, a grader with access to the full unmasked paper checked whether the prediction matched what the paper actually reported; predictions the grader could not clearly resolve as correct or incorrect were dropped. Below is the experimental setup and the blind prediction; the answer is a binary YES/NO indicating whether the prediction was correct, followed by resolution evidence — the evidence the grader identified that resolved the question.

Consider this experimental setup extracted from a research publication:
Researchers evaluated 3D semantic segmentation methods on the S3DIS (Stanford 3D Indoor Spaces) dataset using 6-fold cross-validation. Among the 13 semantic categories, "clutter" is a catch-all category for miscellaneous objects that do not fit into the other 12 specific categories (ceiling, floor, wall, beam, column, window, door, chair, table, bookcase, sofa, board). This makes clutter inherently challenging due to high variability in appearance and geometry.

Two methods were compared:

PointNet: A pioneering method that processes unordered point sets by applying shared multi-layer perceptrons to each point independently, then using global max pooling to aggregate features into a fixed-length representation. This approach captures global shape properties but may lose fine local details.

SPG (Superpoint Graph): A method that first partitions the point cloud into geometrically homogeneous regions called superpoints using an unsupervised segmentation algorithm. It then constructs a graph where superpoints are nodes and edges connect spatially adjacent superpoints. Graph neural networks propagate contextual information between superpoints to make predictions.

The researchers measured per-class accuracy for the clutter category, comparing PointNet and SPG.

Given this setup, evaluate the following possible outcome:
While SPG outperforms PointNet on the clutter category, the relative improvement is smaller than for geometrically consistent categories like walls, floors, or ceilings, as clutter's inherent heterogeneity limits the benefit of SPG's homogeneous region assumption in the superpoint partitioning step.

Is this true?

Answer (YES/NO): NO